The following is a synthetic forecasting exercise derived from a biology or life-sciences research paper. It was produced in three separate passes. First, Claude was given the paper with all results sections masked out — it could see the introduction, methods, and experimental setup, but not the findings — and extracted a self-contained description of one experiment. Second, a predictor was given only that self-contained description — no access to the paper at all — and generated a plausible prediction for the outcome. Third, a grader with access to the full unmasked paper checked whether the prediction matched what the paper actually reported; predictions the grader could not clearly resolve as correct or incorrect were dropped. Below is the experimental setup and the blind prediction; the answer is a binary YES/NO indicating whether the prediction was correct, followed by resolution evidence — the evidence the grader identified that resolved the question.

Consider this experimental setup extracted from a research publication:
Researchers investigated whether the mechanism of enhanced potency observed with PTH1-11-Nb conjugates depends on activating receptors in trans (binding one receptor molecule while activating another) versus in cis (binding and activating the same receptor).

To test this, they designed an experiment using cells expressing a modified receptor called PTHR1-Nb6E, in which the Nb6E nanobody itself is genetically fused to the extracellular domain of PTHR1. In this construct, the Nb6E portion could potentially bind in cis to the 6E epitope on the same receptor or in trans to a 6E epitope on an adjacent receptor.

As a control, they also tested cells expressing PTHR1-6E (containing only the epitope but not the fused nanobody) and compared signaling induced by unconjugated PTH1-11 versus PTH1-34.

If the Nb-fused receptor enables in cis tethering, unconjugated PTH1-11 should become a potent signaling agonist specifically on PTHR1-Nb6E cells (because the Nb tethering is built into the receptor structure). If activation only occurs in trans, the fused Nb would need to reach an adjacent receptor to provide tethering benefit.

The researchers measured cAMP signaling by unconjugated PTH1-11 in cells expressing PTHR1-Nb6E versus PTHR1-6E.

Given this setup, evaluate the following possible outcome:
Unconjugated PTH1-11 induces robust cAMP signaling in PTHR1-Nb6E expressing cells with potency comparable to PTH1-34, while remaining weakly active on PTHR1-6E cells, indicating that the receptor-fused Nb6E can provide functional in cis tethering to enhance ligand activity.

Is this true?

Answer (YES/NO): NO